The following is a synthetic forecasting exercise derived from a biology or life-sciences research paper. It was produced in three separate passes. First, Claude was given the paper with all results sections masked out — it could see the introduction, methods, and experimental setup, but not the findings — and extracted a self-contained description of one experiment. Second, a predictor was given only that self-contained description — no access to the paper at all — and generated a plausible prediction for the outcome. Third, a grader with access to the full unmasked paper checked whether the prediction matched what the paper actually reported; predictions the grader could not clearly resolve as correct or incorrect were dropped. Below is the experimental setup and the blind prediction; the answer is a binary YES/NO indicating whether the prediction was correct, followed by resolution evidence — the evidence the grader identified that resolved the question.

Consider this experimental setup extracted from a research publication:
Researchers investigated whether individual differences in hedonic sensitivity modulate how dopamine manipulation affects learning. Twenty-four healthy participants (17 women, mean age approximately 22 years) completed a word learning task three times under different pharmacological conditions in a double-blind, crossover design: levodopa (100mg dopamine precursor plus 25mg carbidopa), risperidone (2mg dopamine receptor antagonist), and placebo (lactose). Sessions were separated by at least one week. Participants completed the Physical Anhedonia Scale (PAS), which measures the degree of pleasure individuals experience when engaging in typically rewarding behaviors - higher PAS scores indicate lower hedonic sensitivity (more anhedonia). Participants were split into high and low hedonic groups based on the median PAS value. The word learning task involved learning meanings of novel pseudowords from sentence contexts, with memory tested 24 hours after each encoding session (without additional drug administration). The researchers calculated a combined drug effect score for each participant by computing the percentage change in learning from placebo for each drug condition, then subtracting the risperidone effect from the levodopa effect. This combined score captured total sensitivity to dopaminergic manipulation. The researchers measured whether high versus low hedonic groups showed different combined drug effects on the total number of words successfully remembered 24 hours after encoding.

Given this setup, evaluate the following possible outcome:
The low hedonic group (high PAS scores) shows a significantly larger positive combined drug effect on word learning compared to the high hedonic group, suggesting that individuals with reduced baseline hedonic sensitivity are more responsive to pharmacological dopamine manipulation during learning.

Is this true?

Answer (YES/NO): NO